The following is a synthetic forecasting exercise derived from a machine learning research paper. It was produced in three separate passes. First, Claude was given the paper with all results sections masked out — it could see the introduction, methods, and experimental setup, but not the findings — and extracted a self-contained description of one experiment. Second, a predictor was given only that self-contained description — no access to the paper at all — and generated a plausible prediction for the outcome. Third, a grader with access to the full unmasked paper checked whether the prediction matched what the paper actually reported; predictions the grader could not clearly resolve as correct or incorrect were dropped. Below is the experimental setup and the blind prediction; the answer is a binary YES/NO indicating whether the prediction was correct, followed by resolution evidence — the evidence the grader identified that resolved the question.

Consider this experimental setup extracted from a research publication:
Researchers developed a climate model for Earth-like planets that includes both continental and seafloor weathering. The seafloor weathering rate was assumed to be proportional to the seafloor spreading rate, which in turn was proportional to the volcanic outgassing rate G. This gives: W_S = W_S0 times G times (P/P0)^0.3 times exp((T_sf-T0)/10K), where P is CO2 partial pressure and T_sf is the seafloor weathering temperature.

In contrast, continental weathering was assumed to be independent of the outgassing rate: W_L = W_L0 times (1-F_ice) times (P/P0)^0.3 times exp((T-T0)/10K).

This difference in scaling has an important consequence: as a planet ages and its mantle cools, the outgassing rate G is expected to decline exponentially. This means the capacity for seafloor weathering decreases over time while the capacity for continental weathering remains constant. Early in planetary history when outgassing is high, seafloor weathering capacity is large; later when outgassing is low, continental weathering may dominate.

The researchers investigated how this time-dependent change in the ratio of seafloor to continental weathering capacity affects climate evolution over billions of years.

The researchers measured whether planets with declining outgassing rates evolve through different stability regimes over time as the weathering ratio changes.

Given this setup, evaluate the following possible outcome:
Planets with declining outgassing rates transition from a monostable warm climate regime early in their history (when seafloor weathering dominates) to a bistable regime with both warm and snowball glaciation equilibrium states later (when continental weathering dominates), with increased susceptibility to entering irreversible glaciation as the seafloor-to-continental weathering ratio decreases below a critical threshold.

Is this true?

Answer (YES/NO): NO